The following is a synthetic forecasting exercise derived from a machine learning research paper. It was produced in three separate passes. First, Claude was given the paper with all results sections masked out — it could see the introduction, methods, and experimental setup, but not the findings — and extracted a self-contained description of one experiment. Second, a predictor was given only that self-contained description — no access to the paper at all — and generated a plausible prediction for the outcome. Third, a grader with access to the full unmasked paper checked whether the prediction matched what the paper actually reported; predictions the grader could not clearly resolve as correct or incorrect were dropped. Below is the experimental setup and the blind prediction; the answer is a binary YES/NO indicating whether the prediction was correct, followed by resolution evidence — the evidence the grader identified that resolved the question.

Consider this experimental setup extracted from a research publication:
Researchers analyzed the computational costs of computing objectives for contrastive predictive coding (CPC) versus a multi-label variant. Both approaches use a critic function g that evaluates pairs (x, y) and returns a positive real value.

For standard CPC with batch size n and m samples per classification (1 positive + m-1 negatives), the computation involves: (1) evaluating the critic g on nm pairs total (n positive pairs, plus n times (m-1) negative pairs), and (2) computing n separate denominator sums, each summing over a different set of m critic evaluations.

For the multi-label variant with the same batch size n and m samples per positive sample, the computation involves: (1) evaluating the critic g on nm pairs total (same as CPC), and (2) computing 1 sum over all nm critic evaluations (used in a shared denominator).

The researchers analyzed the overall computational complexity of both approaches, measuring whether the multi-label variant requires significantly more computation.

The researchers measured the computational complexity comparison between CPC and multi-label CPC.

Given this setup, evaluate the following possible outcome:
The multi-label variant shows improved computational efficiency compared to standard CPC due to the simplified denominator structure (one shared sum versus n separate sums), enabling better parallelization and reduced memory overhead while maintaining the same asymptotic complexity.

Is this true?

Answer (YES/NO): NO